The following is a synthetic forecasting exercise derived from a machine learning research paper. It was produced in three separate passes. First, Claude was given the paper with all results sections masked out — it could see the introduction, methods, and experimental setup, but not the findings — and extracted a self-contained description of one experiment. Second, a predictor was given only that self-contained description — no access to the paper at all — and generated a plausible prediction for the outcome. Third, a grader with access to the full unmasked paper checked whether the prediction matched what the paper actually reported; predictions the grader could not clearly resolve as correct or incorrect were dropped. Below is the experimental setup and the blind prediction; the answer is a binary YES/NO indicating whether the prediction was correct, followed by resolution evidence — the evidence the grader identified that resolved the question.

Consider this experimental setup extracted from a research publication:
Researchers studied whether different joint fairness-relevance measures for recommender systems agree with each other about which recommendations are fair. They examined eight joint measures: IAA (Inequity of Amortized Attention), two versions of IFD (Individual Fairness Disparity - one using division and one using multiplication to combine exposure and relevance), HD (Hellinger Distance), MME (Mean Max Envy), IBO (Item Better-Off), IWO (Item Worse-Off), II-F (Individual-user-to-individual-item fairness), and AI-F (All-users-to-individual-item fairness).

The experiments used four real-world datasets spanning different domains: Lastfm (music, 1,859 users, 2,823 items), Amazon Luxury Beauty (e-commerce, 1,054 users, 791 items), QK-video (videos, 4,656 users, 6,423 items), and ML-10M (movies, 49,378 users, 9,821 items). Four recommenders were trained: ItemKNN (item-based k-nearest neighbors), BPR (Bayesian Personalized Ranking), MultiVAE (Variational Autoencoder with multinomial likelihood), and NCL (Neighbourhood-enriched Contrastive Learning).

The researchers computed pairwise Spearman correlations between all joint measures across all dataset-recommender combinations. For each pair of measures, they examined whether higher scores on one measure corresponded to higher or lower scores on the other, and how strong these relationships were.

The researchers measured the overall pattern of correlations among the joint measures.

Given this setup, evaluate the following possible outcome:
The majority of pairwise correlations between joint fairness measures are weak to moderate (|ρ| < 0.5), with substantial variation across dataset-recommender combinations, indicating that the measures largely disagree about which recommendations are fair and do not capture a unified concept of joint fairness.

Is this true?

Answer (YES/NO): NO